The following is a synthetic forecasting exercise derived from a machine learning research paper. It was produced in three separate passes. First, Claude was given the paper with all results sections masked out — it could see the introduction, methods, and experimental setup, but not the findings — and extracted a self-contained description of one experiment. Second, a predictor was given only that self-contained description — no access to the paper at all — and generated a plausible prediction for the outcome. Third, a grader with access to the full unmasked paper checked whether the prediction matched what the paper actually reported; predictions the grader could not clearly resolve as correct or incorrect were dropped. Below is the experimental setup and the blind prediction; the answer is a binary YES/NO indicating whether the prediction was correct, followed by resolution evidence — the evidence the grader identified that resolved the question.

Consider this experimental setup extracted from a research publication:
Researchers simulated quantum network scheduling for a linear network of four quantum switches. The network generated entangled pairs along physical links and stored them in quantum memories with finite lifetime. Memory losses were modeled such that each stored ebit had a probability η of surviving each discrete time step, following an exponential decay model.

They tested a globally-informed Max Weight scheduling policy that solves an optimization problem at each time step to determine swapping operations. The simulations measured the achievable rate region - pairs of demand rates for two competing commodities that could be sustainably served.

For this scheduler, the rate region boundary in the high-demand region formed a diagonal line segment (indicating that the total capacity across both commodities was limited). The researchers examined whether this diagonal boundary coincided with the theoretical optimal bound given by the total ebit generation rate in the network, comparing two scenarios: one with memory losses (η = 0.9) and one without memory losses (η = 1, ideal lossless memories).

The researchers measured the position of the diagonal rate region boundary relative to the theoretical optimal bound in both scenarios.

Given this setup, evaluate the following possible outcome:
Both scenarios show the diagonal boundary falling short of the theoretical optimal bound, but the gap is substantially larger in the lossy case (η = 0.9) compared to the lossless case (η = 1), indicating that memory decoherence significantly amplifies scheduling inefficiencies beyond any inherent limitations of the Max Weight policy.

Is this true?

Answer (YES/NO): NO